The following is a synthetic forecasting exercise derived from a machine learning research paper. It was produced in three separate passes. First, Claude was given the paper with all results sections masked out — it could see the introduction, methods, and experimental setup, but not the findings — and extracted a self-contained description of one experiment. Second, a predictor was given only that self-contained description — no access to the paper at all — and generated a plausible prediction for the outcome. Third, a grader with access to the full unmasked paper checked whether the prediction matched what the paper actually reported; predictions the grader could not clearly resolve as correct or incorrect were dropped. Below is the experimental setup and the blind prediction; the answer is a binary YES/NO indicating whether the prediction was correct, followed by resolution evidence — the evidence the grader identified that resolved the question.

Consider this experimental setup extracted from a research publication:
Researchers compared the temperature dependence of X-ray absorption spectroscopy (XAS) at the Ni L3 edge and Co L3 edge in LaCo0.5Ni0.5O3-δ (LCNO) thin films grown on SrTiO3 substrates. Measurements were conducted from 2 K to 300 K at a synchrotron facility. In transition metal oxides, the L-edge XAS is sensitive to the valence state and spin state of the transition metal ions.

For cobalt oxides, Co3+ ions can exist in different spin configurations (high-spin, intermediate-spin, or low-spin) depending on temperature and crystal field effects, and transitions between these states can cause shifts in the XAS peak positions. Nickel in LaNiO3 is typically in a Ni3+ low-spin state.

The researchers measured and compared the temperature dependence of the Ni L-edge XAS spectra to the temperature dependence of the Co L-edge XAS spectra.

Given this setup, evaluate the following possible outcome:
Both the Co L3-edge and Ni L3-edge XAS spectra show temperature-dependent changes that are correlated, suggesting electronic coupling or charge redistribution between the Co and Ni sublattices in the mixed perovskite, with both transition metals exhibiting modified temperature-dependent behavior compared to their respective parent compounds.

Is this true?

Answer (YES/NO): NO